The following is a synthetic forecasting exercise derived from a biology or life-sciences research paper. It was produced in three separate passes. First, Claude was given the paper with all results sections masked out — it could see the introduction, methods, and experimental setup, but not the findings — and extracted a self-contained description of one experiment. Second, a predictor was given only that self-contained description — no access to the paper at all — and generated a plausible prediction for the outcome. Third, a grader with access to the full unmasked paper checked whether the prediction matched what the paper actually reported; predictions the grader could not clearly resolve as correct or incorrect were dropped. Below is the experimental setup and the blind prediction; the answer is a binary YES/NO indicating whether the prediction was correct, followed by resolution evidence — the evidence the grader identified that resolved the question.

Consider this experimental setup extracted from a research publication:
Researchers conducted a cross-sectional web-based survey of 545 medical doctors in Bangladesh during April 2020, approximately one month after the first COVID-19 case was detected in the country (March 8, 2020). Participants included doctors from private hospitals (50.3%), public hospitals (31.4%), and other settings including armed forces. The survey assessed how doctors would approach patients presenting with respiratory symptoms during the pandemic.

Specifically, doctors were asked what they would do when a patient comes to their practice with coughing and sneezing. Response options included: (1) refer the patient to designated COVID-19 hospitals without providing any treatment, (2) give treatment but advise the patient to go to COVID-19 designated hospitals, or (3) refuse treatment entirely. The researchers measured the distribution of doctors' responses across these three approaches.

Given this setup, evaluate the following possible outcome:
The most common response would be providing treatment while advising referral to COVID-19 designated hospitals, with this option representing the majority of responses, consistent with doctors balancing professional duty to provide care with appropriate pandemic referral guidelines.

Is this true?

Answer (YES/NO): NO